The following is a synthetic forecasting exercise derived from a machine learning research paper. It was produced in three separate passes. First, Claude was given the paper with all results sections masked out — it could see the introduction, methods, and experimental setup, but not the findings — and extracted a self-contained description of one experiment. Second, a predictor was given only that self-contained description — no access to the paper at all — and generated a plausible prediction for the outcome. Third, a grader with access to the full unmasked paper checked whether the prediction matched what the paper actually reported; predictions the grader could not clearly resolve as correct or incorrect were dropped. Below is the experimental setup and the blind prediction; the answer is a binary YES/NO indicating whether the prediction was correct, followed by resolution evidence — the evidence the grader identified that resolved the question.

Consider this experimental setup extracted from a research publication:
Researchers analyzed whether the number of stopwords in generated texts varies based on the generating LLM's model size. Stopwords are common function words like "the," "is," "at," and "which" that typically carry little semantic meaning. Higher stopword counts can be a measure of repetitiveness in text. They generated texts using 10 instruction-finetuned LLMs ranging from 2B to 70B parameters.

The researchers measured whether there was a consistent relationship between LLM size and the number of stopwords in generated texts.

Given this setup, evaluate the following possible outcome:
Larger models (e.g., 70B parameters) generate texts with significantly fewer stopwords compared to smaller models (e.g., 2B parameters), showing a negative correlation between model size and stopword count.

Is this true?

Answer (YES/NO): NO